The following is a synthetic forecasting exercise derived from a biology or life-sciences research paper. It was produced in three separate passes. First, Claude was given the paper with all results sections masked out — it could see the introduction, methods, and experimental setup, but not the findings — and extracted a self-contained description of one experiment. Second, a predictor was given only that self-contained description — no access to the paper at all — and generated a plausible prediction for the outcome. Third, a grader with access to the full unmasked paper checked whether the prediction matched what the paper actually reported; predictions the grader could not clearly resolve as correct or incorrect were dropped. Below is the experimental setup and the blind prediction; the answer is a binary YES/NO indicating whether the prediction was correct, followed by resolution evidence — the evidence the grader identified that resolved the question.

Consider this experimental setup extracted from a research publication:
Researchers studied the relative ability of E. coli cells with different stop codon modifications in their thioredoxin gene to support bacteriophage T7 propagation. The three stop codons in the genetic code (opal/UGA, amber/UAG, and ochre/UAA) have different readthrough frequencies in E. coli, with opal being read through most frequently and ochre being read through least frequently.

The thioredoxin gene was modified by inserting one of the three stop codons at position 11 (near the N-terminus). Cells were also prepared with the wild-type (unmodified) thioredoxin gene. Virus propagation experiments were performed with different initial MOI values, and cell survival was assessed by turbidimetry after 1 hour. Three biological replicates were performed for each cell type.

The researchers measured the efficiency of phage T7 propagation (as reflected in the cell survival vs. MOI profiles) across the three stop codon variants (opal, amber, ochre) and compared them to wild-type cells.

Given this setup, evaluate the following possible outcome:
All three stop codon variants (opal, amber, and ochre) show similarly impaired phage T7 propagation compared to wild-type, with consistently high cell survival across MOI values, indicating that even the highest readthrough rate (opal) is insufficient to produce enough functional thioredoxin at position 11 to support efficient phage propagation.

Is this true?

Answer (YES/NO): NO